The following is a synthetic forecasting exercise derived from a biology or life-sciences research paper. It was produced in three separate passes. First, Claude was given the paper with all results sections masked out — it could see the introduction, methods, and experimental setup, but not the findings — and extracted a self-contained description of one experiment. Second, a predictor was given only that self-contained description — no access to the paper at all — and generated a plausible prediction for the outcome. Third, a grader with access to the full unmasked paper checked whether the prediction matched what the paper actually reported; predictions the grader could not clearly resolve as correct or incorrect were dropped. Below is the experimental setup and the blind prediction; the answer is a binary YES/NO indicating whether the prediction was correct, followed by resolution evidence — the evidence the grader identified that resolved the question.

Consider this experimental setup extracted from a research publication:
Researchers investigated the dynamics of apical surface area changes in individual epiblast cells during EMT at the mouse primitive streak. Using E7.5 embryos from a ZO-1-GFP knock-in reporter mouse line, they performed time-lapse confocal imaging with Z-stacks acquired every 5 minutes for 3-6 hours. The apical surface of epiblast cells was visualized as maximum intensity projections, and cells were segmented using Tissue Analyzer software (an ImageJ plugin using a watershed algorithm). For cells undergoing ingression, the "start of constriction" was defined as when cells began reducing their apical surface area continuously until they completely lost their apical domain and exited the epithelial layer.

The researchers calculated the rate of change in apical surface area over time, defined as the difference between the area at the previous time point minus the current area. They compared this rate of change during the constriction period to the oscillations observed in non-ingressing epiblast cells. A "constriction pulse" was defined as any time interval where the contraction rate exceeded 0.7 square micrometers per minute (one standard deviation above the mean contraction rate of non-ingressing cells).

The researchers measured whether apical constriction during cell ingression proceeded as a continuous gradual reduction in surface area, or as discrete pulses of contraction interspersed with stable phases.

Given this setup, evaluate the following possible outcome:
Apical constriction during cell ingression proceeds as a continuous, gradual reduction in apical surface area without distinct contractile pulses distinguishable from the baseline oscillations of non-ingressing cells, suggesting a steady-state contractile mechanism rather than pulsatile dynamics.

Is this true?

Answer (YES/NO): NO